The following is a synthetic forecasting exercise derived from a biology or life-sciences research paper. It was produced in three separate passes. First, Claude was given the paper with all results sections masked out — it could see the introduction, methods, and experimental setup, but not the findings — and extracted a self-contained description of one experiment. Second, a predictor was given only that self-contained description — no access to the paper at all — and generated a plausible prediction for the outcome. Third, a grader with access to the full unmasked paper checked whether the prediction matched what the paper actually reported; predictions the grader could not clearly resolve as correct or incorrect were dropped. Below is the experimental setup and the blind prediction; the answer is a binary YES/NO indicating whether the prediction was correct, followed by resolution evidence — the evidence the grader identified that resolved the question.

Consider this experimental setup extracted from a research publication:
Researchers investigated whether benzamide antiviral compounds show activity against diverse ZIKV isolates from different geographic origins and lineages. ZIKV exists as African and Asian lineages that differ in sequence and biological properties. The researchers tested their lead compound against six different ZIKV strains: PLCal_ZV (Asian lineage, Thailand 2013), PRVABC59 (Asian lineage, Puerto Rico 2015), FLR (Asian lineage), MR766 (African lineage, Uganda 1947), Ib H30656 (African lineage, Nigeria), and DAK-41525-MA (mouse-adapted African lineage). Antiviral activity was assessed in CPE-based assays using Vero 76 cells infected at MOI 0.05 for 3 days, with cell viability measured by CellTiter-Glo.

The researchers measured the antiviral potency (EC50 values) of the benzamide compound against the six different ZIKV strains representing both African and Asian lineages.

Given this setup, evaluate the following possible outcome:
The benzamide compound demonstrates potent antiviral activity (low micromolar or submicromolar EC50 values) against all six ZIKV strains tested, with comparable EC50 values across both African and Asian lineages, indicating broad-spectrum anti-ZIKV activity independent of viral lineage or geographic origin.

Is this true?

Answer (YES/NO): YES